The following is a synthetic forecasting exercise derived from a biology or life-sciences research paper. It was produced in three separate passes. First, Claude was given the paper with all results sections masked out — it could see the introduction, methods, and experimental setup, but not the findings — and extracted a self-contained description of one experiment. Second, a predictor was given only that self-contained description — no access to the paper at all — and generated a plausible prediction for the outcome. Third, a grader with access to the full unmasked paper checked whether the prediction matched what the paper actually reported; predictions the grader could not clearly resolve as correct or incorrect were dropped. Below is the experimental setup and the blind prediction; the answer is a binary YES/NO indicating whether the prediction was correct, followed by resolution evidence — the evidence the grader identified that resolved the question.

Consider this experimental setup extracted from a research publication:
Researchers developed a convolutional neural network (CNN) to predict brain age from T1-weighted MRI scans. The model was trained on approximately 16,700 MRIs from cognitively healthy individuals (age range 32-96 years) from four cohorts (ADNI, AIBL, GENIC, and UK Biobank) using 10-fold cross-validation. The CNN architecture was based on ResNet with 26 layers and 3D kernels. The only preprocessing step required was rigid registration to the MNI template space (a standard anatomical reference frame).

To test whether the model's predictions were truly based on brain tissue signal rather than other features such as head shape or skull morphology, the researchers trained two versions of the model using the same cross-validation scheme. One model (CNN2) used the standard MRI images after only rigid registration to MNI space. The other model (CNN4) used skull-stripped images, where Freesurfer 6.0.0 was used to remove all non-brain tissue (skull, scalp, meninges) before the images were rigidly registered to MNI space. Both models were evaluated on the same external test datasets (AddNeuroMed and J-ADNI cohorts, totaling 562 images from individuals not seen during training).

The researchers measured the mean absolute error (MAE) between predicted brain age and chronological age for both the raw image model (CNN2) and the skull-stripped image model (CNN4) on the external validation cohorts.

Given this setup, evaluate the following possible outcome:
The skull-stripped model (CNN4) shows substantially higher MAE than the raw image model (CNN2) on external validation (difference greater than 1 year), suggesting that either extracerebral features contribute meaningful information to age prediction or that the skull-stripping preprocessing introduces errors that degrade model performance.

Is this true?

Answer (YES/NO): NO